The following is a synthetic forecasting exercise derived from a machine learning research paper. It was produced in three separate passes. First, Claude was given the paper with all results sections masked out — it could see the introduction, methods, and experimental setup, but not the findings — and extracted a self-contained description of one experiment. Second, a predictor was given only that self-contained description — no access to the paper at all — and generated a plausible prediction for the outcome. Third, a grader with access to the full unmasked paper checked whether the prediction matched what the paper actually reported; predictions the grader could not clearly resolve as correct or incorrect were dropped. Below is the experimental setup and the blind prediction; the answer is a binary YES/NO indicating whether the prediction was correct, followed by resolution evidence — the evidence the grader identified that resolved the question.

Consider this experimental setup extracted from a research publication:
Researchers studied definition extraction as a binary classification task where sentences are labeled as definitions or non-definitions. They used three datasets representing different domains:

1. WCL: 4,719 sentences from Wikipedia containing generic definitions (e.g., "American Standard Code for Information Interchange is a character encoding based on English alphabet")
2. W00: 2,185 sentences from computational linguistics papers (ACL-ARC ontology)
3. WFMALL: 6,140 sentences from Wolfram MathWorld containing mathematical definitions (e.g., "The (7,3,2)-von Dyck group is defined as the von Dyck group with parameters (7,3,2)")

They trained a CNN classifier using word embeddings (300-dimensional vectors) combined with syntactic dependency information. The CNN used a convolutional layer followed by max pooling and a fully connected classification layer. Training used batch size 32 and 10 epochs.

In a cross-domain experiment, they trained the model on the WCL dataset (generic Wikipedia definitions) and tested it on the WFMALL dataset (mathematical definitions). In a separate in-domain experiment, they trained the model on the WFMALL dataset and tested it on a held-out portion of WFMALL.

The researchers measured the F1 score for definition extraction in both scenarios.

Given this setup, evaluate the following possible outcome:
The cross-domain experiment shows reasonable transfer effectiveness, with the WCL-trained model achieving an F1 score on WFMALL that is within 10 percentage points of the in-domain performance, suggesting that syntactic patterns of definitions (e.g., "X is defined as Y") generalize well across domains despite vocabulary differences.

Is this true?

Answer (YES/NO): NO